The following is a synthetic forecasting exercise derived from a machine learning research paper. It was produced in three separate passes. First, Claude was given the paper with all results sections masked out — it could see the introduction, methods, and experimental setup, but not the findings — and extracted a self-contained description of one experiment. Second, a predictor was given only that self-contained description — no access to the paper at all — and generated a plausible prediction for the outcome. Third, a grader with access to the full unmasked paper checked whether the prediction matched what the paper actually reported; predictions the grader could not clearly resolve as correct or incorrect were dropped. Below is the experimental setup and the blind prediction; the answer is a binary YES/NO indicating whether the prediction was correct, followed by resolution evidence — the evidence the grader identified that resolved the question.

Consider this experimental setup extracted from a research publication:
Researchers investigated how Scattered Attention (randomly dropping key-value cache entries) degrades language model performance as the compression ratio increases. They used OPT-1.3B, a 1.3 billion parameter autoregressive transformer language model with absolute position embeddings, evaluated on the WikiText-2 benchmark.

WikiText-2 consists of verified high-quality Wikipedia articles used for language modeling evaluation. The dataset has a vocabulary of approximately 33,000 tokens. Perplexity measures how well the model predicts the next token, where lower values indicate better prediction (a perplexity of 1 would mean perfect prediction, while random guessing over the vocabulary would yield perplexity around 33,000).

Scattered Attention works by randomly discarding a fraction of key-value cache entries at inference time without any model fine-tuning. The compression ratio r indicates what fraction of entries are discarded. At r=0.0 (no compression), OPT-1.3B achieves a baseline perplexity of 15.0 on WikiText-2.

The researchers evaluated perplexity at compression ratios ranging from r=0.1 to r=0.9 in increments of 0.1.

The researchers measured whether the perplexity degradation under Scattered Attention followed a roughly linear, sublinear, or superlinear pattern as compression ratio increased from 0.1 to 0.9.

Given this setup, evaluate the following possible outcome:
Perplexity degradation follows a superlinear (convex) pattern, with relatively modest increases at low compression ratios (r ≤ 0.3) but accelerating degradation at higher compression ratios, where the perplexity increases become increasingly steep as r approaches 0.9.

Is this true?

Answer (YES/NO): YES